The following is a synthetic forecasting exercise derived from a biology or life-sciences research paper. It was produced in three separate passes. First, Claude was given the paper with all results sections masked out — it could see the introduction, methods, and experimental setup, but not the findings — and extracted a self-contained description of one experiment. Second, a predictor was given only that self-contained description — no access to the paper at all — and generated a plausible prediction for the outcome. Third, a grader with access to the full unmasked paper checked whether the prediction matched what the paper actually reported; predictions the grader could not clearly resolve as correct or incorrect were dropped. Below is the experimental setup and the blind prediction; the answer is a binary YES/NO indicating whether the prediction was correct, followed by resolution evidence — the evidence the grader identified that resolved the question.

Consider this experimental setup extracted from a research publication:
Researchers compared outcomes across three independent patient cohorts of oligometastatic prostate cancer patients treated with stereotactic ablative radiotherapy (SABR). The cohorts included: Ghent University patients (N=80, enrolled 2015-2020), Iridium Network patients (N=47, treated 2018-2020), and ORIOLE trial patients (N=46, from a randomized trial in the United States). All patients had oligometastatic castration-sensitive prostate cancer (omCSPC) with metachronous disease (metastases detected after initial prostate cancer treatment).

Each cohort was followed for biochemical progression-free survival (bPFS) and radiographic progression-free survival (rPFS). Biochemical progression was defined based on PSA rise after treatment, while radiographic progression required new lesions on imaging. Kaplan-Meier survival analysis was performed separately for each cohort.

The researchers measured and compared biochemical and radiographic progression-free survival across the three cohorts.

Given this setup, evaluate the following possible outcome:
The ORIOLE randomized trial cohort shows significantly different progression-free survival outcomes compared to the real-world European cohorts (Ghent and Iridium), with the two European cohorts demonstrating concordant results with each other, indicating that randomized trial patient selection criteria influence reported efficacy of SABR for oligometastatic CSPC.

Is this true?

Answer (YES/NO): NO